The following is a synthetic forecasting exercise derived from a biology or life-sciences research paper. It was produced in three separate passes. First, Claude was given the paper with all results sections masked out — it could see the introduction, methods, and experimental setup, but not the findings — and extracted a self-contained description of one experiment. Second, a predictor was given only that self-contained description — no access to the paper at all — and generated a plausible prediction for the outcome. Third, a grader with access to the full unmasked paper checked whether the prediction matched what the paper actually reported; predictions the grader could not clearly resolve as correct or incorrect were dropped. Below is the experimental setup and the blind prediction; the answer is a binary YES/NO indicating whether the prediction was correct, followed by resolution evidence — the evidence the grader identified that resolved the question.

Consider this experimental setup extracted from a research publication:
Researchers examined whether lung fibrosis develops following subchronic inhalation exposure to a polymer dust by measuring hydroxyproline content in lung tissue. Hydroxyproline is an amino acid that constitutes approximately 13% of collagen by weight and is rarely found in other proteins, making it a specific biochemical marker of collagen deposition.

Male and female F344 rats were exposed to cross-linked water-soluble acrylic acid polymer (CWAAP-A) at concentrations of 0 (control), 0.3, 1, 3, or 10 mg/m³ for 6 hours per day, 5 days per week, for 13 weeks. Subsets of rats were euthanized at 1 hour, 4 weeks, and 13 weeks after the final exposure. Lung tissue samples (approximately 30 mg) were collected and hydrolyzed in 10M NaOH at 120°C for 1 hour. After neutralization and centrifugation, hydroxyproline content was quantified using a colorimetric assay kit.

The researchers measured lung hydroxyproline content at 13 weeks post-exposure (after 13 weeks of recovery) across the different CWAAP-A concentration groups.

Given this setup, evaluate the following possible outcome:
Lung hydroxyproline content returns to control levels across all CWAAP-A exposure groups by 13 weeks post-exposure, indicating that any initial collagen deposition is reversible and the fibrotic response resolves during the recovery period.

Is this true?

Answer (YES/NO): NO